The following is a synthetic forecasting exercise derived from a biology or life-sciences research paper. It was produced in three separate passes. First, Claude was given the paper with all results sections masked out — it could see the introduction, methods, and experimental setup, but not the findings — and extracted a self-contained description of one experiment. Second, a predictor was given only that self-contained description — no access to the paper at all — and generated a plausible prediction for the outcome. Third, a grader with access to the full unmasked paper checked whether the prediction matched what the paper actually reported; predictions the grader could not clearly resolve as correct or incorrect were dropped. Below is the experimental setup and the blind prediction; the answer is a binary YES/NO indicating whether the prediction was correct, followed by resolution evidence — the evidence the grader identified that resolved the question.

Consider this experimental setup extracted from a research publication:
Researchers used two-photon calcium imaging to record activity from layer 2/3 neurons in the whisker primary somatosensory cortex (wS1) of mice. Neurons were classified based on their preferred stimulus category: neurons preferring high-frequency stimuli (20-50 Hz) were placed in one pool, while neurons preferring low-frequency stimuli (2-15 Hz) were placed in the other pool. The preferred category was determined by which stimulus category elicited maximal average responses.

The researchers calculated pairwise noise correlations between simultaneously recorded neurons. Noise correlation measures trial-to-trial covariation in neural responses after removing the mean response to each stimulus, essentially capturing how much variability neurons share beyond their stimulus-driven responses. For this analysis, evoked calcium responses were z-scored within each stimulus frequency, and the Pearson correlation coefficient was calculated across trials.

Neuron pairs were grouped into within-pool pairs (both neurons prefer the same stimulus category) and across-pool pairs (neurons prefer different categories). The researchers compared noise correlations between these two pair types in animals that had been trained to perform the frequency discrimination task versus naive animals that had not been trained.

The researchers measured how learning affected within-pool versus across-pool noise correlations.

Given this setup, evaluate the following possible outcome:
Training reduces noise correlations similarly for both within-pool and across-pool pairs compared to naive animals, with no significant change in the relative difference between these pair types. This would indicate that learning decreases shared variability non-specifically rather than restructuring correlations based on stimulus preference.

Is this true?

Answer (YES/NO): NO